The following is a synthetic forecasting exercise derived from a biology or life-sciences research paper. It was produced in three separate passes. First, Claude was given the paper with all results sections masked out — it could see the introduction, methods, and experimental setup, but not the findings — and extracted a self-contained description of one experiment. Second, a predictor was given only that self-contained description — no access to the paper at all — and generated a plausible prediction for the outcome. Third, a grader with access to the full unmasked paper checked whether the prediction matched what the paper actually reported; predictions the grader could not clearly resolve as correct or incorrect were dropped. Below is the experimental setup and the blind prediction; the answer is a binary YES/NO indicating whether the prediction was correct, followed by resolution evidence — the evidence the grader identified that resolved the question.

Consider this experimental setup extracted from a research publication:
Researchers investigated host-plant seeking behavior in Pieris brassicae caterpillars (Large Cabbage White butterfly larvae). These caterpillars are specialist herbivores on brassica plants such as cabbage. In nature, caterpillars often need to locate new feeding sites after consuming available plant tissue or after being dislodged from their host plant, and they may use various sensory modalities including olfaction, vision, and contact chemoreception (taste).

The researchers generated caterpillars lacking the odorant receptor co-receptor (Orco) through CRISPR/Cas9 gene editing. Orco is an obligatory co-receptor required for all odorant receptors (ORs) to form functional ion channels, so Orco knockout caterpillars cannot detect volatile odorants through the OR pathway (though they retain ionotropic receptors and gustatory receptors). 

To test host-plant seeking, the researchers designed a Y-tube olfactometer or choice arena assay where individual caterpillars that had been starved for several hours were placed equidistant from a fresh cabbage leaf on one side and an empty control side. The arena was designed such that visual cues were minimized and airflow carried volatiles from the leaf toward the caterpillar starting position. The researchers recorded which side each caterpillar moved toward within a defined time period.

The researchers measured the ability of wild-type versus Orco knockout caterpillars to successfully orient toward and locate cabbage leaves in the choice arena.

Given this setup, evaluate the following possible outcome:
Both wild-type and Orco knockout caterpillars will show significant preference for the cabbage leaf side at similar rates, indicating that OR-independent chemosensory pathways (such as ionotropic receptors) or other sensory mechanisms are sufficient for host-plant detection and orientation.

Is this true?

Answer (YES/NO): NO